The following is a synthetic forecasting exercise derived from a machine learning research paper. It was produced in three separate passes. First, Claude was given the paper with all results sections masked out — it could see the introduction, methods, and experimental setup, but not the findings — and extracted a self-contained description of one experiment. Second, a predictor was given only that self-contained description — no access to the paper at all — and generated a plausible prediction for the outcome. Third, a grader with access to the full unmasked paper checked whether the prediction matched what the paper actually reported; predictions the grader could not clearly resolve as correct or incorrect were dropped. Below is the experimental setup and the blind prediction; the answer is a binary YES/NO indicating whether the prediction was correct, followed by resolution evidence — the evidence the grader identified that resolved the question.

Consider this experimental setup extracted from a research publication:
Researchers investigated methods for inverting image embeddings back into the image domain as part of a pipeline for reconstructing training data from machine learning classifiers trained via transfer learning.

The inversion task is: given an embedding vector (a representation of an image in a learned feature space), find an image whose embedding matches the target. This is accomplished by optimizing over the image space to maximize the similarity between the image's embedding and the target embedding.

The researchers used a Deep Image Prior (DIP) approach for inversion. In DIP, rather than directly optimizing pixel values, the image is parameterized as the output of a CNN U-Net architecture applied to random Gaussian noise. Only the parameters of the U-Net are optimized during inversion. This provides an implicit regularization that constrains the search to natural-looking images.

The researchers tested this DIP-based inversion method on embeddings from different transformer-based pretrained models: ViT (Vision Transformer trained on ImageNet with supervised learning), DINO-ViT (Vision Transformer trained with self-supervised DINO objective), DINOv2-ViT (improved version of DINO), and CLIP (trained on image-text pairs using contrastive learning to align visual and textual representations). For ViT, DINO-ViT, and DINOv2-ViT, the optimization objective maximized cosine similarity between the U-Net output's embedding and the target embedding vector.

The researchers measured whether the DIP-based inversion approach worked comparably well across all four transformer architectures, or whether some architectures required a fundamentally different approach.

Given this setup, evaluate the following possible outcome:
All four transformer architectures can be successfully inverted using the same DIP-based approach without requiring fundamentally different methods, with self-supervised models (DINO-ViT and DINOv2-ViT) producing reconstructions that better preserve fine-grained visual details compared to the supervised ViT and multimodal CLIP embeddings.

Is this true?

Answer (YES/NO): NO